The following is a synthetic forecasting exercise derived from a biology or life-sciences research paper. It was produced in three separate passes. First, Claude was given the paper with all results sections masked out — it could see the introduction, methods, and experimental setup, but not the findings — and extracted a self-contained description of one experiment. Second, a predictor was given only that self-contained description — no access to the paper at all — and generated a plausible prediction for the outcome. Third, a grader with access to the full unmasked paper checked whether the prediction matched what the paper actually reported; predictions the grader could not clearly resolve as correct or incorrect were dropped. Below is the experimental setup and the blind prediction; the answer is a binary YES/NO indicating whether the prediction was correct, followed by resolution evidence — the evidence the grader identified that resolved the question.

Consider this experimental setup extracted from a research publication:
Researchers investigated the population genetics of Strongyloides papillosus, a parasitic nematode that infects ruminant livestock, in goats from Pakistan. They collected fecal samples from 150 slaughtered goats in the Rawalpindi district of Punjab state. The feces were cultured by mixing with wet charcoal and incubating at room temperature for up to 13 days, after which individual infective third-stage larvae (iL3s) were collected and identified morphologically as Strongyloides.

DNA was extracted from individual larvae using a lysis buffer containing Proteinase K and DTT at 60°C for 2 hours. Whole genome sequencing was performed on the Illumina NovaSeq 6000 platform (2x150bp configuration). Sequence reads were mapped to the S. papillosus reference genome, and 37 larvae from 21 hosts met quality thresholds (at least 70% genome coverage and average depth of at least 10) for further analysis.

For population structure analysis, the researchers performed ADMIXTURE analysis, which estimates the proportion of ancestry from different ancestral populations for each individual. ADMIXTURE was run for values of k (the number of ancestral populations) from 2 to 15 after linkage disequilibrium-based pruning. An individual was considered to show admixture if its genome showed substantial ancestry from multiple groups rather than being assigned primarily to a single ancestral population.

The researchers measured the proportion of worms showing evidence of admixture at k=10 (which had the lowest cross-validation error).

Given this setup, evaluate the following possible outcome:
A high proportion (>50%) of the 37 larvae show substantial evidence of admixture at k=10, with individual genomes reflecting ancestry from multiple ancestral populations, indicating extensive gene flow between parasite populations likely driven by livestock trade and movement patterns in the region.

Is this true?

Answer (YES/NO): NO